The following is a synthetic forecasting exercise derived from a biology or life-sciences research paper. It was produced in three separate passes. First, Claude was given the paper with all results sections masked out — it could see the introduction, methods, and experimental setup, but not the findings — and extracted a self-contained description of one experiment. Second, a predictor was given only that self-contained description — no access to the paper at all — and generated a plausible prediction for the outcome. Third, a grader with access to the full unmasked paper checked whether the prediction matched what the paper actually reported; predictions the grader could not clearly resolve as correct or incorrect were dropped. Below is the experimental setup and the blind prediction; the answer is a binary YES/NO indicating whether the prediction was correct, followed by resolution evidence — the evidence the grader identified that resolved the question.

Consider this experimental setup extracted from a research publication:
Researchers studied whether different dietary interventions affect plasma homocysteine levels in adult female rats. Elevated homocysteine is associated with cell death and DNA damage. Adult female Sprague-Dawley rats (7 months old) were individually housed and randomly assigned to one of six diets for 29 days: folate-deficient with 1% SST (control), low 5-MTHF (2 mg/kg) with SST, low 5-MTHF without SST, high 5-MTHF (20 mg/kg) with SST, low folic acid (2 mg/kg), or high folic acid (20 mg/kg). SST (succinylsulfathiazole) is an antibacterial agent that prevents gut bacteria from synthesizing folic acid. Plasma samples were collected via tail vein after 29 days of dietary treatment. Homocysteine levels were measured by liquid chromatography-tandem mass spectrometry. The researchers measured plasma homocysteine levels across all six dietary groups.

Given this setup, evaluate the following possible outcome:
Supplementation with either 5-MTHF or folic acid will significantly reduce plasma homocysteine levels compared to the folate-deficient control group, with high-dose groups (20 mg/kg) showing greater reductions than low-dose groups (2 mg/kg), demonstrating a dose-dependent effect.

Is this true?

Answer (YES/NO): NO